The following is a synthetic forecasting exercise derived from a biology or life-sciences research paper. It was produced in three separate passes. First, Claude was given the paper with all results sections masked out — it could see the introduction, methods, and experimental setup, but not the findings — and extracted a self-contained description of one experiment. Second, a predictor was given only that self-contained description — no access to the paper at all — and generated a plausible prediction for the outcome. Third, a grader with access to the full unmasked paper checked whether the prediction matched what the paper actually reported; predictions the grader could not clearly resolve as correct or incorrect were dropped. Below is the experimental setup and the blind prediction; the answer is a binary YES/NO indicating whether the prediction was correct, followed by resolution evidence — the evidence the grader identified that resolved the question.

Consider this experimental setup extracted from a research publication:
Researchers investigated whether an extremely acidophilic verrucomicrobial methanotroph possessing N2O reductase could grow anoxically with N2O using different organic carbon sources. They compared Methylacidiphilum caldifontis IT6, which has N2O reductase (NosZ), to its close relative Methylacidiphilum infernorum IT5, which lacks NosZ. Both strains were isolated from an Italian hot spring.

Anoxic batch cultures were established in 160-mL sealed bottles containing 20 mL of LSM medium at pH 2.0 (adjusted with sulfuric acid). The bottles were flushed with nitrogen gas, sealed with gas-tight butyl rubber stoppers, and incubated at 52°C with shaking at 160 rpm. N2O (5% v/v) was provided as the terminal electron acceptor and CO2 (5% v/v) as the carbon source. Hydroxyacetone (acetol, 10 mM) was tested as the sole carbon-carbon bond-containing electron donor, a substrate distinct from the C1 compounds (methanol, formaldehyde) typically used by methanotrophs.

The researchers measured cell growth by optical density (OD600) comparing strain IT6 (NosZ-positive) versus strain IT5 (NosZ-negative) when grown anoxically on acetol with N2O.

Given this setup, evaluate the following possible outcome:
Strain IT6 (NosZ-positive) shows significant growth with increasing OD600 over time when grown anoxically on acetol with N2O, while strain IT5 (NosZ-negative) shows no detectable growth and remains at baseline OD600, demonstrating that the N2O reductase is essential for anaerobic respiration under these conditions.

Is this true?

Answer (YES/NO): YES